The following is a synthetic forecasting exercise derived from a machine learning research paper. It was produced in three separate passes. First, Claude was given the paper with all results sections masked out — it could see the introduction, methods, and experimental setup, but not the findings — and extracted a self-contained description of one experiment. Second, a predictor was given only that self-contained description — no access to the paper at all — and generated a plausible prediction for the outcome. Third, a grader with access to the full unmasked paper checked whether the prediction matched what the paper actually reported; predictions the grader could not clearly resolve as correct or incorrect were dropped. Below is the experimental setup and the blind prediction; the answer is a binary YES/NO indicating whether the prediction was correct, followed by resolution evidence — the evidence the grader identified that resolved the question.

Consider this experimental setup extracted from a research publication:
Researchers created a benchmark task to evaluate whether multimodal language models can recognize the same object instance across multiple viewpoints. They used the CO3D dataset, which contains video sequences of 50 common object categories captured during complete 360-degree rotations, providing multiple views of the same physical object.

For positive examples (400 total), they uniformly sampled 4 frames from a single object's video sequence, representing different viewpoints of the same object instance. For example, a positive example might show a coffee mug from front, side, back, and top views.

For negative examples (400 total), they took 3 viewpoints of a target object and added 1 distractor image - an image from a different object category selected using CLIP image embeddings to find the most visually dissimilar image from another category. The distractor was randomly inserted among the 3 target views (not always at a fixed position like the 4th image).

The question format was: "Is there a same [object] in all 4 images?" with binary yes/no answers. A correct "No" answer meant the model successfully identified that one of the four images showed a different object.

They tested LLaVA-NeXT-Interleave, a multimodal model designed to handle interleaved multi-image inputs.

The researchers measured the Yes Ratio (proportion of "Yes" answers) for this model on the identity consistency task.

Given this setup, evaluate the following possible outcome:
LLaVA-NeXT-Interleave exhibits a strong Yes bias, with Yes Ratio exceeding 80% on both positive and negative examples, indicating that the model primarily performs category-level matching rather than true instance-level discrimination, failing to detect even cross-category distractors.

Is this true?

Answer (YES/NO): YES